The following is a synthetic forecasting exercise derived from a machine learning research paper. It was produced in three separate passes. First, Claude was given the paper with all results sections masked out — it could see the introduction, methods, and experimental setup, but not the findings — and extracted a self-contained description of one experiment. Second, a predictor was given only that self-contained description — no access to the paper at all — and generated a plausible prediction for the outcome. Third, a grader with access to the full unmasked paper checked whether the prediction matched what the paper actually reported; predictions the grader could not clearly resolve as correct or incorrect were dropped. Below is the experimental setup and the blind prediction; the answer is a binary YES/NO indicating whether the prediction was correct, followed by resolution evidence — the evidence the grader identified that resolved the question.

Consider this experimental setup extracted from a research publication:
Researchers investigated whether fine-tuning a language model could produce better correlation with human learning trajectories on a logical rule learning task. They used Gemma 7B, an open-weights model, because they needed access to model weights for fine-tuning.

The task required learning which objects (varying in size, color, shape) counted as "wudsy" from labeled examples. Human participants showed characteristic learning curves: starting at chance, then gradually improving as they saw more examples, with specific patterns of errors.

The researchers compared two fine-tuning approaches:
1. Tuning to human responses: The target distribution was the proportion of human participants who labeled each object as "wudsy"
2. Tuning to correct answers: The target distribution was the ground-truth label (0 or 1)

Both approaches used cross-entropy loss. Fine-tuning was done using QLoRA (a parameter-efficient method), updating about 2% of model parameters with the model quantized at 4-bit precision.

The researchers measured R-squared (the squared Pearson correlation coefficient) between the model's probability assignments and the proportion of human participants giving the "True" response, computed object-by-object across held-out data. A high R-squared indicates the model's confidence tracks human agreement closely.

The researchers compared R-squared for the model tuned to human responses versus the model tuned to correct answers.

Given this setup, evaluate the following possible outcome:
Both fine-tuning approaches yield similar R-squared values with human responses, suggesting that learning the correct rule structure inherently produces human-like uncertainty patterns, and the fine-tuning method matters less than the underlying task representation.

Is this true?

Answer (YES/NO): NO